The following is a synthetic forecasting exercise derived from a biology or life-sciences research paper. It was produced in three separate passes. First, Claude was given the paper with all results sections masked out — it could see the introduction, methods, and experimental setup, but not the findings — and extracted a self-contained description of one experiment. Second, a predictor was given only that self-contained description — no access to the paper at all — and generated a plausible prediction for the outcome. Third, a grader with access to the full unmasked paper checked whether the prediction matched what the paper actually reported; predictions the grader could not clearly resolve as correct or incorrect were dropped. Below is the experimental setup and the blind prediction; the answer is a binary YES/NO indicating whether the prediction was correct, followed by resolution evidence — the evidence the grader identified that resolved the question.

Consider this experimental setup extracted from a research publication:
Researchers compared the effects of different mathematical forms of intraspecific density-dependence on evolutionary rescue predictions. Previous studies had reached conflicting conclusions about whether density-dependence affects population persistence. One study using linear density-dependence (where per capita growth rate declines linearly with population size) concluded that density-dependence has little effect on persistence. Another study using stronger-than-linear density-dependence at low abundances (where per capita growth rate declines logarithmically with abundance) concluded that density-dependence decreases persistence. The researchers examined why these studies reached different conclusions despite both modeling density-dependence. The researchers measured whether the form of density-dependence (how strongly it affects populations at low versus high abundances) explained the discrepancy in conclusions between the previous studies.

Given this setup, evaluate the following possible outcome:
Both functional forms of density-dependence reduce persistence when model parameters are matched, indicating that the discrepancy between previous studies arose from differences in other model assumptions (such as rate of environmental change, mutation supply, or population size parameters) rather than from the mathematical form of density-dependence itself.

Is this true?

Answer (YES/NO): NO